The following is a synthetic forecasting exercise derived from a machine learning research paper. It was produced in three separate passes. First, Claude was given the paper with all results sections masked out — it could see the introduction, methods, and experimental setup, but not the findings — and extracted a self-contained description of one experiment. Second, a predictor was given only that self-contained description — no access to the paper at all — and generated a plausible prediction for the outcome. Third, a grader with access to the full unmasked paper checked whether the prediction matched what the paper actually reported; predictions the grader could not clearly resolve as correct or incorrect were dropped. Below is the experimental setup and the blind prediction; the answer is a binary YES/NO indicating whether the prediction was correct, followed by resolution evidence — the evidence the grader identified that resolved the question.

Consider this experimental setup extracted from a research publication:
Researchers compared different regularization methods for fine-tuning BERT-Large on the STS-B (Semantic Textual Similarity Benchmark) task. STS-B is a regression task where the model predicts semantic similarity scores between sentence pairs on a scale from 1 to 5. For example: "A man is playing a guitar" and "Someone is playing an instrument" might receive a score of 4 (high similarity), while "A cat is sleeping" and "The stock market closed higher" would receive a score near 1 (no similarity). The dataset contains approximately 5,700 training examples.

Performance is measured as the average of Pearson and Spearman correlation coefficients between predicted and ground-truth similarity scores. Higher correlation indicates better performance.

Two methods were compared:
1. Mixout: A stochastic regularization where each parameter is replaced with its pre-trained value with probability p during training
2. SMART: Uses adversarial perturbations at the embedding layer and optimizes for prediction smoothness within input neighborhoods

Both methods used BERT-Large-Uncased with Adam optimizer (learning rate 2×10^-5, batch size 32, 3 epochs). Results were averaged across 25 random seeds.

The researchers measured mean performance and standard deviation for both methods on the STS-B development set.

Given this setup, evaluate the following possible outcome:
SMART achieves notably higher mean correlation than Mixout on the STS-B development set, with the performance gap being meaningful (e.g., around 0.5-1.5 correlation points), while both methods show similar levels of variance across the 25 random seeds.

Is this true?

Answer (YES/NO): YES